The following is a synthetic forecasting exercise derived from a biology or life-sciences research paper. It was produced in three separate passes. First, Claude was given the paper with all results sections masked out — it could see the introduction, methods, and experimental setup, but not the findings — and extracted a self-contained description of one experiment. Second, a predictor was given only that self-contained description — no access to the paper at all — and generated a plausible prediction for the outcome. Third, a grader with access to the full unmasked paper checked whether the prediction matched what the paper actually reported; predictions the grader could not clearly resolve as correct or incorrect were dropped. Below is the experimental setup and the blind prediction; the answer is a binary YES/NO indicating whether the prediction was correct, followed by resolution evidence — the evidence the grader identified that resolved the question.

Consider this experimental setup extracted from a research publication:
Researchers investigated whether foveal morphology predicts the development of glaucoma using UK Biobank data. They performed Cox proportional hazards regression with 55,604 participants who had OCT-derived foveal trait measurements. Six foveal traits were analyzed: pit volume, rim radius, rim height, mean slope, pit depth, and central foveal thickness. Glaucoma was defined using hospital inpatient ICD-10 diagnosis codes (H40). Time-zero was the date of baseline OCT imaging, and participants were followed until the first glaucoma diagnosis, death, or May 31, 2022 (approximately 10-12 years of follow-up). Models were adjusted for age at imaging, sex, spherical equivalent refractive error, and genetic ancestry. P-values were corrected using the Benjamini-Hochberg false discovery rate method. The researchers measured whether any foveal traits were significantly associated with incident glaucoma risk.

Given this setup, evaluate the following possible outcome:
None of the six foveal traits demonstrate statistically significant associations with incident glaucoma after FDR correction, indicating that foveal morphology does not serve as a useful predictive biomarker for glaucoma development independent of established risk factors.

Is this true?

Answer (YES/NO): NO